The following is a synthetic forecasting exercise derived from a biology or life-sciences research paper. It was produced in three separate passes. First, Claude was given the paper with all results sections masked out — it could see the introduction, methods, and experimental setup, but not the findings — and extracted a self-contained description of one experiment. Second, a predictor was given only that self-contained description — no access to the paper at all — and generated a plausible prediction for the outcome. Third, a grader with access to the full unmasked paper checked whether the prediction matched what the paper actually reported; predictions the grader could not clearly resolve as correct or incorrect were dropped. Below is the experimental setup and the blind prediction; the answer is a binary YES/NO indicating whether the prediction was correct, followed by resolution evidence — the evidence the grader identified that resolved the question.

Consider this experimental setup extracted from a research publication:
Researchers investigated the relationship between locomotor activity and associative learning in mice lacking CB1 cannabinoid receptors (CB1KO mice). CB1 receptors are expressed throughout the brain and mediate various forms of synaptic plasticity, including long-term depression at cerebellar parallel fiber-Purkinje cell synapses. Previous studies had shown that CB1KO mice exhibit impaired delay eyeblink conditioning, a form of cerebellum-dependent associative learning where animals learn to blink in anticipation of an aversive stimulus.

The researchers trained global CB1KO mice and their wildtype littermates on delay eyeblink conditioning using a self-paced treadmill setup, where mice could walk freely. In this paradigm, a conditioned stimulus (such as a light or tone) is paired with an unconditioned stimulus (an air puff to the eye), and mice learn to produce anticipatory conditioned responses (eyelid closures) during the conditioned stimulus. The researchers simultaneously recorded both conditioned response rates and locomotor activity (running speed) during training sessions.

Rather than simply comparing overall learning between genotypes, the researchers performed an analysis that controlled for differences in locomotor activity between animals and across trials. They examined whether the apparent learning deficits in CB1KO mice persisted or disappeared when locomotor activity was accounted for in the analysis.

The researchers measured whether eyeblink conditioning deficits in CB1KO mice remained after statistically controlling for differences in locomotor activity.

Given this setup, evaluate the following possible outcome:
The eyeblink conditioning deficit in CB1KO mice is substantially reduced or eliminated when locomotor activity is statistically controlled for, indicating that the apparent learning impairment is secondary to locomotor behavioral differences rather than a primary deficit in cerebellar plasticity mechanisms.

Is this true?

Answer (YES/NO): YES